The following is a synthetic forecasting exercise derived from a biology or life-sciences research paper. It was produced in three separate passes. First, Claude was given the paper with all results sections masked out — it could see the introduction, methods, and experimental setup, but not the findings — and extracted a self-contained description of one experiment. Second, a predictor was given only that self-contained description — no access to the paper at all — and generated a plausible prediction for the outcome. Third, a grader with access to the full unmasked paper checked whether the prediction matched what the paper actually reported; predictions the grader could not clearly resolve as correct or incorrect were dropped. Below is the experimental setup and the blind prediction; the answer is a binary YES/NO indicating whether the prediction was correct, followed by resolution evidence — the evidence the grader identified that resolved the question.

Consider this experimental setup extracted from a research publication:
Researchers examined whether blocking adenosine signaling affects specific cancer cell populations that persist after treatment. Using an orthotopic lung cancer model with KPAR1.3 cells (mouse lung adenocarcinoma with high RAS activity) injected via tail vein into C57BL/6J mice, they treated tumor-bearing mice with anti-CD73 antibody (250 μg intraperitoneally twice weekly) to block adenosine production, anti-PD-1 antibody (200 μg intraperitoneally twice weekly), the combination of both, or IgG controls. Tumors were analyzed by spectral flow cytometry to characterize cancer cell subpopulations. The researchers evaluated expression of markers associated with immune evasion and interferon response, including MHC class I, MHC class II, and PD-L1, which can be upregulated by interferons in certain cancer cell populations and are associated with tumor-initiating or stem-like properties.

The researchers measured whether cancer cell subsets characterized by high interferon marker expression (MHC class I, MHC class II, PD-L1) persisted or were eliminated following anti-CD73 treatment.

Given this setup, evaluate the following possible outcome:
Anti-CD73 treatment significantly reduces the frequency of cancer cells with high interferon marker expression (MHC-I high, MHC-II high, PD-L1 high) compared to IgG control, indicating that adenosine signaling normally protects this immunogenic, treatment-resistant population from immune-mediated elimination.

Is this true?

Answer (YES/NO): NO